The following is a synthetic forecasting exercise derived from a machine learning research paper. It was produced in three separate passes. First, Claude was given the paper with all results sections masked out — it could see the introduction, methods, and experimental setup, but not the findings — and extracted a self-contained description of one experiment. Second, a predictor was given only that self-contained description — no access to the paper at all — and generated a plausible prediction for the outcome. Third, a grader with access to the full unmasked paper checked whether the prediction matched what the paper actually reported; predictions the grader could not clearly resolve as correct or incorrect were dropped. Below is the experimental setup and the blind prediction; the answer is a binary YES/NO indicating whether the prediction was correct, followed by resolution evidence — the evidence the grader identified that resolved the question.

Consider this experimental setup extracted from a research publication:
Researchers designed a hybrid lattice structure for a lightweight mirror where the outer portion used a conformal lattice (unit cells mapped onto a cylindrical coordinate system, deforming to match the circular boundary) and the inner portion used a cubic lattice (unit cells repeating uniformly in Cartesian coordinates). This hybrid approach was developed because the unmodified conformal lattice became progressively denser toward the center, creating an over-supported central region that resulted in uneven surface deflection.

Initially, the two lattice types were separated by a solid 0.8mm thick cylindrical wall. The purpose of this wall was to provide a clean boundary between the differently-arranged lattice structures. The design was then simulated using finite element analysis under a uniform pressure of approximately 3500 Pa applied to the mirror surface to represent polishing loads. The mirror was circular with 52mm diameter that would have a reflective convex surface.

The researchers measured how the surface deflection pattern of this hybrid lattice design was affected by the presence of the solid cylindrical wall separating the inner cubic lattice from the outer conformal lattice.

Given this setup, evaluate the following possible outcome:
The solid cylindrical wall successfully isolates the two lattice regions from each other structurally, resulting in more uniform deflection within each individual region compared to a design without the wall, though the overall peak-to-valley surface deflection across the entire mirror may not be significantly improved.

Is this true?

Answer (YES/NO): NO